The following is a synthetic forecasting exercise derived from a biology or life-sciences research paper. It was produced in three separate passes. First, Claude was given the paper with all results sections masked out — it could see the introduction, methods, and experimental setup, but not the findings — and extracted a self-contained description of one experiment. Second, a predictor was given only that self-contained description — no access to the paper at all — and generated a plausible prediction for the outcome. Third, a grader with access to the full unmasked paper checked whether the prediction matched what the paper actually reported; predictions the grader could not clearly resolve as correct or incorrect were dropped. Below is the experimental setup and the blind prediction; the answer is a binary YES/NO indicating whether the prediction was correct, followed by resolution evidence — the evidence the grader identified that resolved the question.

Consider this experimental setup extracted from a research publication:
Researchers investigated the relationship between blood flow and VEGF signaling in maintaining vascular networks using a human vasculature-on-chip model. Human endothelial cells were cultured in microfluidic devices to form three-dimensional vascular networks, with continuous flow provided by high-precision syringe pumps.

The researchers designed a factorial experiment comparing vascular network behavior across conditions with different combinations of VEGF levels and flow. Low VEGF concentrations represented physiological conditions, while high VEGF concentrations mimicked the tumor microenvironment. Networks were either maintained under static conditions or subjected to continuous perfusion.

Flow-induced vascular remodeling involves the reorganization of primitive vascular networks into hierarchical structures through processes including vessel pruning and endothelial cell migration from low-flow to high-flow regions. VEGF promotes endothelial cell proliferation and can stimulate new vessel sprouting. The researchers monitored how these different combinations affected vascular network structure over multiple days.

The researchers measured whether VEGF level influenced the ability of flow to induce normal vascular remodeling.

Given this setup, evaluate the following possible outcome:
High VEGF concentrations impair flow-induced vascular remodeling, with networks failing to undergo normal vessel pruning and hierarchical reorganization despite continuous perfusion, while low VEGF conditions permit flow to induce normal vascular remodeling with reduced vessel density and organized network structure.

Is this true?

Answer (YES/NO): YES